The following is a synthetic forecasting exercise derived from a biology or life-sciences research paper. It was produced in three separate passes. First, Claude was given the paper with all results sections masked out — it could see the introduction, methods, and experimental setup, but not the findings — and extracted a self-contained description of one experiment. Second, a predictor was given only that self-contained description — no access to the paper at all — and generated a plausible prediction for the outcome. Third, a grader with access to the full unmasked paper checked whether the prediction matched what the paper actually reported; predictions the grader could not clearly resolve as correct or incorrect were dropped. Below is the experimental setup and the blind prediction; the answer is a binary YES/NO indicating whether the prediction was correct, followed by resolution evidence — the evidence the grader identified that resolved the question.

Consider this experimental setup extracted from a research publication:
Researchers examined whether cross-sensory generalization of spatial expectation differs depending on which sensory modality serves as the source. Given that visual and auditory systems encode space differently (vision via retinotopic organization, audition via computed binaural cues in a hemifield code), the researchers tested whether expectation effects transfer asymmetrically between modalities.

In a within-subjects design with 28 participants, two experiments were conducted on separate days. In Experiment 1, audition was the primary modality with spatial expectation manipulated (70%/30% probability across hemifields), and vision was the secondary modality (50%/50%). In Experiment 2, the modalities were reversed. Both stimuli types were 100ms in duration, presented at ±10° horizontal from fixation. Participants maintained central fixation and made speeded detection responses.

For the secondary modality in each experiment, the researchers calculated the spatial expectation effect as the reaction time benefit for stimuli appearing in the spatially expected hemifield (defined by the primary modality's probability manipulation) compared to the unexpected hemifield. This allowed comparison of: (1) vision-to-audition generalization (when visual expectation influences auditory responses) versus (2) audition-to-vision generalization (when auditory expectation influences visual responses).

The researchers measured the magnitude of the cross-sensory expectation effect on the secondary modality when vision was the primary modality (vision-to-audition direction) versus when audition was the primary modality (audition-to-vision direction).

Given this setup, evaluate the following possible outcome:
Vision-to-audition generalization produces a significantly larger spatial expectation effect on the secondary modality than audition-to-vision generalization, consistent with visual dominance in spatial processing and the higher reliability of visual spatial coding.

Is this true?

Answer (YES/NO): NO